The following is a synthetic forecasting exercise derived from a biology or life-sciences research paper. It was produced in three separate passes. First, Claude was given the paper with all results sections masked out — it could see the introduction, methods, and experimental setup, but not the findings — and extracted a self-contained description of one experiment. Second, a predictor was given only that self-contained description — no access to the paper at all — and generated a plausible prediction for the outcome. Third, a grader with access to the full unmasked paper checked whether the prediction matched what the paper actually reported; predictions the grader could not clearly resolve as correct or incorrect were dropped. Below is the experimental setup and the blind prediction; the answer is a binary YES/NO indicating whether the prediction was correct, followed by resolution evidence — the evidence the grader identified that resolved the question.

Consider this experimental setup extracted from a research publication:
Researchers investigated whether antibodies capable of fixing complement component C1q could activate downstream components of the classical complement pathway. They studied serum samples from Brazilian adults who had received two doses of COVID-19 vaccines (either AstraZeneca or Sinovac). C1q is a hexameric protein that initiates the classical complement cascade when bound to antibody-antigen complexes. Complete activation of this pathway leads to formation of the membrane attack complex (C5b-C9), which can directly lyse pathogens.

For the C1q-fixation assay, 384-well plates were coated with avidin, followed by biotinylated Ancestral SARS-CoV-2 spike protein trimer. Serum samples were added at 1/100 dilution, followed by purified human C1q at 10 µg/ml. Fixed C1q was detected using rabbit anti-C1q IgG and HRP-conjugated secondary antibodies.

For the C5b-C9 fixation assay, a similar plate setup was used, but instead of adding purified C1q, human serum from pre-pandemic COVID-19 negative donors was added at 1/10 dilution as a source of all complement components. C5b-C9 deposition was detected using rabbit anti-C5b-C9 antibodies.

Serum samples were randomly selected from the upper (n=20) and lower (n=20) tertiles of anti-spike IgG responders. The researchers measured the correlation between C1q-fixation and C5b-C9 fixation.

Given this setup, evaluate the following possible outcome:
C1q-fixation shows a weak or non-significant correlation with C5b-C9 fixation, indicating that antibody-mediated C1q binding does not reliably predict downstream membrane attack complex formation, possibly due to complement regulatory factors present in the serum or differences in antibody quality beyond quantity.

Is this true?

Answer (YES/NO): NO